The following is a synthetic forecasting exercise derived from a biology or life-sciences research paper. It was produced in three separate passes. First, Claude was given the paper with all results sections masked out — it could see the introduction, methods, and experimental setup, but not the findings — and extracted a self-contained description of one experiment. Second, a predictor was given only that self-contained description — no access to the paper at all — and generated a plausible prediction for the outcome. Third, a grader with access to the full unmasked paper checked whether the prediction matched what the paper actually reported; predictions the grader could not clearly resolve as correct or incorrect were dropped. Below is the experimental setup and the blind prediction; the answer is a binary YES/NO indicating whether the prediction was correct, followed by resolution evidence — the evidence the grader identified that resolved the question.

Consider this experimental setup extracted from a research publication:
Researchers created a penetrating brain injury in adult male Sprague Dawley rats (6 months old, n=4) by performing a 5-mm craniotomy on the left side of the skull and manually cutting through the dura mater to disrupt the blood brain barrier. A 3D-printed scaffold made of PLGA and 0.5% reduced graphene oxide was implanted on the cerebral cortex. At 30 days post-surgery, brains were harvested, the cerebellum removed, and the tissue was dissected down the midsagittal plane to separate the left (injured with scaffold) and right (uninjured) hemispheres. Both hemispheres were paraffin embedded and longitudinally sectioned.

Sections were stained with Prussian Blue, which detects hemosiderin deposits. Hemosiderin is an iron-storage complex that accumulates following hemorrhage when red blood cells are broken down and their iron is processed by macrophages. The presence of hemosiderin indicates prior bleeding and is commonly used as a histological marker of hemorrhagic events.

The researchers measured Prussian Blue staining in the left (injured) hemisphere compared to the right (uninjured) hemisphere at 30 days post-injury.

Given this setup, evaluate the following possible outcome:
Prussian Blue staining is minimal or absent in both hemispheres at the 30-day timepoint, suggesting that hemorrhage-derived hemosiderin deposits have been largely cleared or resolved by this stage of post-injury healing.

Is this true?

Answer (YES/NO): NO